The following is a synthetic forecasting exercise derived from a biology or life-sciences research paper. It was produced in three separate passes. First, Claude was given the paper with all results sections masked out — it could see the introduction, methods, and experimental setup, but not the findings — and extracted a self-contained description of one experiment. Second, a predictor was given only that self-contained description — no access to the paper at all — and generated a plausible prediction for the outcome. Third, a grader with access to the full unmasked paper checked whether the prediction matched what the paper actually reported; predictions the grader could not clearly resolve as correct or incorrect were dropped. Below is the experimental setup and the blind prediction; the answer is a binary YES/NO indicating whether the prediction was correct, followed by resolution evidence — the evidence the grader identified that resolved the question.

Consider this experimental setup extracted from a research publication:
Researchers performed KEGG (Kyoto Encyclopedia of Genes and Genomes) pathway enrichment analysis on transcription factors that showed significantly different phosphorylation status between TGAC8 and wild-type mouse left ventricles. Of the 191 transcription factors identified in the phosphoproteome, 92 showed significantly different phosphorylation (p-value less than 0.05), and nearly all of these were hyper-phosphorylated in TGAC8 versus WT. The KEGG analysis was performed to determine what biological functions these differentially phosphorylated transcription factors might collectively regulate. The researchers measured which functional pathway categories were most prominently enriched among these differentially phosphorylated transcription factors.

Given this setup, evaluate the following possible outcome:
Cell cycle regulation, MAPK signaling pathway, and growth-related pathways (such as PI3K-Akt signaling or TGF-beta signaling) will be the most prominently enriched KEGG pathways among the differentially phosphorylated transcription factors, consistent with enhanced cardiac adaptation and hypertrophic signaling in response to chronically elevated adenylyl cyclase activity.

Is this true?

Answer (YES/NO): NO